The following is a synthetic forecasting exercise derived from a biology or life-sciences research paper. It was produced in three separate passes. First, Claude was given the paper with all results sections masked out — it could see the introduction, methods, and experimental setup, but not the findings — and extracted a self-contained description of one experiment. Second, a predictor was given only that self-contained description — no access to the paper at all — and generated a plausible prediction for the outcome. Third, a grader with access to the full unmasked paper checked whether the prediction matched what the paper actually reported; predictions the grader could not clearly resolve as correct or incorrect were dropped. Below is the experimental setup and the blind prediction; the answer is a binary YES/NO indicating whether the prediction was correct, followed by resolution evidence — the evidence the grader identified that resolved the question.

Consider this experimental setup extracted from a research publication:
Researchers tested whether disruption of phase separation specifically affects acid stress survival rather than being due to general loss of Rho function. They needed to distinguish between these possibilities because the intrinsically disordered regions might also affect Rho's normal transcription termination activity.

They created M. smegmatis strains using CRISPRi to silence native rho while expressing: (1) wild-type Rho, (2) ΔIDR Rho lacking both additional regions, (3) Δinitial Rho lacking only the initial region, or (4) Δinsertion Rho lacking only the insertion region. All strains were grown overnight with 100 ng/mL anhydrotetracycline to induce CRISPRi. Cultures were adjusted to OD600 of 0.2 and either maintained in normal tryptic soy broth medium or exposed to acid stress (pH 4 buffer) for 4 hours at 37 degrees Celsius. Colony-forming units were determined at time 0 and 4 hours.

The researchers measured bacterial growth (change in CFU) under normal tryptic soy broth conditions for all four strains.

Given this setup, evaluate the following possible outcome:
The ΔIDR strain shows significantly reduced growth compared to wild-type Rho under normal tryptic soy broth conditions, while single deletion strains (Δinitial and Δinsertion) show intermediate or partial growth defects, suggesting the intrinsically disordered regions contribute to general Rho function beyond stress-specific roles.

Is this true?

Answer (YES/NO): NO